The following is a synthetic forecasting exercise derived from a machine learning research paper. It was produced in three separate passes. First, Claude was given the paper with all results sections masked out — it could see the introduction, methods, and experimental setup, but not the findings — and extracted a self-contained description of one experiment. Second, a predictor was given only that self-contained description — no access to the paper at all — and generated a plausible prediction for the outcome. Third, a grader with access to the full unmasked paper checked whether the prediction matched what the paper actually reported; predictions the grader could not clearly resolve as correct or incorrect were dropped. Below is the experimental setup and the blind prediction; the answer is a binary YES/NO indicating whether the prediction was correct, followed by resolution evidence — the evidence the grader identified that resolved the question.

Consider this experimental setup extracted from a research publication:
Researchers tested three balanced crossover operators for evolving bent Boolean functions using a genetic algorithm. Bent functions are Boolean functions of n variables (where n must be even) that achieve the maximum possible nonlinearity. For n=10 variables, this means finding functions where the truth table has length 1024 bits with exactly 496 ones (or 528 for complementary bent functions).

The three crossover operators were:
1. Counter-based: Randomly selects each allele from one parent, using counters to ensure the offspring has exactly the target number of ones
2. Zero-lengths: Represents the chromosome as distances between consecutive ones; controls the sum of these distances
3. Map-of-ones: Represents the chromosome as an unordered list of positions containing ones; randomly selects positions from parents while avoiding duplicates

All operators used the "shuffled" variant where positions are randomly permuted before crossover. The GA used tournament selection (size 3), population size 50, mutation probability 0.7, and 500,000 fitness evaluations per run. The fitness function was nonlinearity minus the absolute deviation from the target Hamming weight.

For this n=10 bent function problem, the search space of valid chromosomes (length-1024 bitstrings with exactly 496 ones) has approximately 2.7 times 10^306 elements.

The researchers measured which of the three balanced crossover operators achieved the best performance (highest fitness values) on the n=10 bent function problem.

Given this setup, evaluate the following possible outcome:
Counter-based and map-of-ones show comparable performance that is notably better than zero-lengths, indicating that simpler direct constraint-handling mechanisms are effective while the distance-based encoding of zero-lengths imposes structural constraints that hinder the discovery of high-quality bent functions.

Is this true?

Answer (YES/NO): NO